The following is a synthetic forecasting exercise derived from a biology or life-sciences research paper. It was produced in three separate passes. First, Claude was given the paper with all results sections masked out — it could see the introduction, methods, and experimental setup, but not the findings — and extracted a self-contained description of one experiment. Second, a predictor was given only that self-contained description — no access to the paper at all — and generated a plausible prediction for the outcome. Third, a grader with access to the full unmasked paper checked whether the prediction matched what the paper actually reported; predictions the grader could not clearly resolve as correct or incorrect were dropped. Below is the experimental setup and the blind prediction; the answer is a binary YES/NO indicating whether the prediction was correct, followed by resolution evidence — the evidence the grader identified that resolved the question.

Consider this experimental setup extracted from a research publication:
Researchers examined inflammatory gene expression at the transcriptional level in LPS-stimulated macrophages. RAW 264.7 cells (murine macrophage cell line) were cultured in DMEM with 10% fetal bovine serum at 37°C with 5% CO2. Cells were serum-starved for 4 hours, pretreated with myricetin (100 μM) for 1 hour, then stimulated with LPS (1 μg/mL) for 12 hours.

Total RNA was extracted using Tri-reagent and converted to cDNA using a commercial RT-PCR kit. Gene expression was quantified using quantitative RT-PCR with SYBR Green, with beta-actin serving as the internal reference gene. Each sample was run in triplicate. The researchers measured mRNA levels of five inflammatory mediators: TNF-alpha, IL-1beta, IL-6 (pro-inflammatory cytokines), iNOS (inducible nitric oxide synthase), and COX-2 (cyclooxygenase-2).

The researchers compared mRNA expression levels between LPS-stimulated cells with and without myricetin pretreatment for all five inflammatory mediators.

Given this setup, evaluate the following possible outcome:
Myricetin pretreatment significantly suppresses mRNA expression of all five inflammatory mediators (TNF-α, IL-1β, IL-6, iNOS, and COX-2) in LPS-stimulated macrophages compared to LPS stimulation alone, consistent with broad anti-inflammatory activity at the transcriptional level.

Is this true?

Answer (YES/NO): YES